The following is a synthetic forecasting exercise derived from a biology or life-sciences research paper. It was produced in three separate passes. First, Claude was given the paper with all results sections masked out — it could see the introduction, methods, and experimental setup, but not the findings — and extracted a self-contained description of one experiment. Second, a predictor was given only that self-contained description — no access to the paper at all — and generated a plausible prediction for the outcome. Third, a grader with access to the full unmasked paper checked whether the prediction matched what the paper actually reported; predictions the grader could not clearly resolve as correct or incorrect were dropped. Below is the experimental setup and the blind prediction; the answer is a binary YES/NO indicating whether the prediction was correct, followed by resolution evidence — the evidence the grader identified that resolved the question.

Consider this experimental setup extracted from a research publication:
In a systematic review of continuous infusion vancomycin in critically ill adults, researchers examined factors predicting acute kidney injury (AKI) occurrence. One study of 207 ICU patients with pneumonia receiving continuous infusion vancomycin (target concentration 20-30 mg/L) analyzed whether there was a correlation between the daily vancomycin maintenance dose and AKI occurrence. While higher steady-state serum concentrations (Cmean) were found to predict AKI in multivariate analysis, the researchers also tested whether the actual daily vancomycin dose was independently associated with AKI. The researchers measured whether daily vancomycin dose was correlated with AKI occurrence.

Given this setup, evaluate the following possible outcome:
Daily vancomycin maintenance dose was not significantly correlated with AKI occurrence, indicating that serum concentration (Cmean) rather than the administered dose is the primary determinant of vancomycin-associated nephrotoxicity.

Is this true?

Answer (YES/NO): YES